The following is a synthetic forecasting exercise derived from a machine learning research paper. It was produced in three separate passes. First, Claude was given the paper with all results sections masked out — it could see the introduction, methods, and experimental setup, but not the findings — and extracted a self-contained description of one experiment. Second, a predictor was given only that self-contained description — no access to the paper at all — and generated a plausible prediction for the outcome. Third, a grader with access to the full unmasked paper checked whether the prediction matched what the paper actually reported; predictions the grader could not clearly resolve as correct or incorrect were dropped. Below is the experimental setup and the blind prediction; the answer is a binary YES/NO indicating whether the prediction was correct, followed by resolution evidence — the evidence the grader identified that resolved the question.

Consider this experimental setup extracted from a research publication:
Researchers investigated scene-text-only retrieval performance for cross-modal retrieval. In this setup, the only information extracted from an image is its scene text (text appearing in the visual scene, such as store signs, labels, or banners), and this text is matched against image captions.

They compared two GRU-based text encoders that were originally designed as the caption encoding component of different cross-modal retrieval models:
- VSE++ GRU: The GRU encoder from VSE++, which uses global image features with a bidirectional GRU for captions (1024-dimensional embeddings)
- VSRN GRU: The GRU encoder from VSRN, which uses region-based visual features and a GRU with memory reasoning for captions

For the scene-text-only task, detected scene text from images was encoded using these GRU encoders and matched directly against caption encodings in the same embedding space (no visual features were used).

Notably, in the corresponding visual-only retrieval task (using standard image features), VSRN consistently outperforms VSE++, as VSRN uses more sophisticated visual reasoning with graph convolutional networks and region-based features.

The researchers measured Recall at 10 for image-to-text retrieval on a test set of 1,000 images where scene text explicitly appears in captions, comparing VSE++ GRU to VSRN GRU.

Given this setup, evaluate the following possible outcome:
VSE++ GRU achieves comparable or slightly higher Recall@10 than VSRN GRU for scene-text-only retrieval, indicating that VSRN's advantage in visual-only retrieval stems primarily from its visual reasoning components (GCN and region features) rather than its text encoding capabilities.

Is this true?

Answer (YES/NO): YES